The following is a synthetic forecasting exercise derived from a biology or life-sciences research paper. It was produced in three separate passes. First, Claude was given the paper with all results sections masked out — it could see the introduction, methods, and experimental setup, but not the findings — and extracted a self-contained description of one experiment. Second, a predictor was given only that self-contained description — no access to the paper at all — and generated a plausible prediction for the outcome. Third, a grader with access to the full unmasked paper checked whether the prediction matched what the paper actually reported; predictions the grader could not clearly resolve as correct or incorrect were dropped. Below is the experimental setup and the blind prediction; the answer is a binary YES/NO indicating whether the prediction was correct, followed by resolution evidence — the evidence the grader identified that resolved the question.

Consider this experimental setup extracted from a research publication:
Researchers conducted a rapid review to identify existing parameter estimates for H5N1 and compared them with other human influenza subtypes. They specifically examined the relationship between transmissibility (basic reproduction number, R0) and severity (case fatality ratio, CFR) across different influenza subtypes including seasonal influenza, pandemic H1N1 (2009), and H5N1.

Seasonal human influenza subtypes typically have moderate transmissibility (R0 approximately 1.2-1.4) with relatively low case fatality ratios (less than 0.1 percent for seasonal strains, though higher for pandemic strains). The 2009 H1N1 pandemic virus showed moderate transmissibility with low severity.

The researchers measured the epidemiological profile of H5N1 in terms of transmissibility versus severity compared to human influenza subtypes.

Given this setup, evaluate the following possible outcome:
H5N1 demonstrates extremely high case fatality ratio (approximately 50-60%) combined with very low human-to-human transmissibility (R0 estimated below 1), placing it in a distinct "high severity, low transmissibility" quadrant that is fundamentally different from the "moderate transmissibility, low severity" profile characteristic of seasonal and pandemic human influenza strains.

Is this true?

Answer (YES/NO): YES